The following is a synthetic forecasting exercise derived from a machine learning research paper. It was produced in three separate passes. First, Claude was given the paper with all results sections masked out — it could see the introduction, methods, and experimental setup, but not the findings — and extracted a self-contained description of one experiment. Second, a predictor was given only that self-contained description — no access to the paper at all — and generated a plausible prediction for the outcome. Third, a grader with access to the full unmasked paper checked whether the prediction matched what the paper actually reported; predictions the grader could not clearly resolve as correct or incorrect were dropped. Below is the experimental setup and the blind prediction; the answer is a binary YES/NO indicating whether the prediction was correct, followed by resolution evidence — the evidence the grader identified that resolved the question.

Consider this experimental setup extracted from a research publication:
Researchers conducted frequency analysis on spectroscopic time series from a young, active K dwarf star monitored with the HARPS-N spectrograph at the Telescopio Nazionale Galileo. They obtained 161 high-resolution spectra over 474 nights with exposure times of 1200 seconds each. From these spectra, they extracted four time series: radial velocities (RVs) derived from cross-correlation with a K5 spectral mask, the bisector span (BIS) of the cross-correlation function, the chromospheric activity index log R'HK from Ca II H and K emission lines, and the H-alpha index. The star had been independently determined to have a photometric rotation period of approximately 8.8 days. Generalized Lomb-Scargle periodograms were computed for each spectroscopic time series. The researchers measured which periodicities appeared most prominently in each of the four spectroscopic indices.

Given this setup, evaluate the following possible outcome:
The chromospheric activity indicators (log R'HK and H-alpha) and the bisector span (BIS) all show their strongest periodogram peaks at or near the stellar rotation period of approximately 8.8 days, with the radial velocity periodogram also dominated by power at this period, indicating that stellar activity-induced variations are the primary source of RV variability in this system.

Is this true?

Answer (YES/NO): NO